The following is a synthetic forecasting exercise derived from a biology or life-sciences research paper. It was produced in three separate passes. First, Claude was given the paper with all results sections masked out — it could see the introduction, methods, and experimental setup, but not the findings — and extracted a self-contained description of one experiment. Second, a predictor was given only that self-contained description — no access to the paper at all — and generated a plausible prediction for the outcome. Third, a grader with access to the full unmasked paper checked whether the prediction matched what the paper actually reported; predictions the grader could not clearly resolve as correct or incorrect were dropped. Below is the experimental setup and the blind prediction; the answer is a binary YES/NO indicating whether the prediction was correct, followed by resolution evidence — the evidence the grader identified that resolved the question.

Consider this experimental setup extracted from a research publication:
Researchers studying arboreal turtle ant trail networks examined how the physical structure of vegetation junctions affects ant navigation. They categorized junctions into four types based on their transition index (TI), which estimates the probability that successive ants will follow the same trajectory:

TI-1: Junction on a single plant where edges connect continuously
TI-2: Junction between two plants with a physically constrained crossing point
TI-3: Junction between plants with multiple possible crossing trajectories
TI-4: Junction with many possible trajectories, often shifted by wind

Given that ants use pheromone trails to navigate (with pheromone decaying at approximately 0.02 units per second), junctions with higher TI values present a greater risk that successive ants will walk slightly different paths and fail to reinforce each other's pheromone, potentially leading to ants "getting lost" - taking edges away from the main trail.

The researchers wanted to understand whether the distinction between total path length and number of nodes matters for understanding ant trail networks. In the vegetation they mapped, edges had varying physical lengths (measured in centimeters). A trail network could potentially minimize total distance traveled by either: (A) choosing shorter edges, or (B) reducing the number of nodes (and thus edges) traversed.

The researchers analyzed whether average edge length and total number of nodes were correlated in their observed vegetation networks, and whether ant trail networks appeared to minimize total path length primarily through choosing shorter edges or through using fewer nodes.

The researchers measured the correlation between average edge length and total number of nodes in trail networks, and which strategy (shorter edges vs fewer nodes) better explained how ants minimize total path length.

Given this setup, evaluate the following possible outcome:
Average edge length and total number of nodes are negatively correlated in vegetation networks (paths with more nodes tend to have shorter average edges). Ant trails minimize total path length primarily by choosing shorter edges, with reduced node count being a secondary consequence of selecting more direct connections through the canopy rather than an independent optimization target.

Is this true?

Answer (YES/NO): NO